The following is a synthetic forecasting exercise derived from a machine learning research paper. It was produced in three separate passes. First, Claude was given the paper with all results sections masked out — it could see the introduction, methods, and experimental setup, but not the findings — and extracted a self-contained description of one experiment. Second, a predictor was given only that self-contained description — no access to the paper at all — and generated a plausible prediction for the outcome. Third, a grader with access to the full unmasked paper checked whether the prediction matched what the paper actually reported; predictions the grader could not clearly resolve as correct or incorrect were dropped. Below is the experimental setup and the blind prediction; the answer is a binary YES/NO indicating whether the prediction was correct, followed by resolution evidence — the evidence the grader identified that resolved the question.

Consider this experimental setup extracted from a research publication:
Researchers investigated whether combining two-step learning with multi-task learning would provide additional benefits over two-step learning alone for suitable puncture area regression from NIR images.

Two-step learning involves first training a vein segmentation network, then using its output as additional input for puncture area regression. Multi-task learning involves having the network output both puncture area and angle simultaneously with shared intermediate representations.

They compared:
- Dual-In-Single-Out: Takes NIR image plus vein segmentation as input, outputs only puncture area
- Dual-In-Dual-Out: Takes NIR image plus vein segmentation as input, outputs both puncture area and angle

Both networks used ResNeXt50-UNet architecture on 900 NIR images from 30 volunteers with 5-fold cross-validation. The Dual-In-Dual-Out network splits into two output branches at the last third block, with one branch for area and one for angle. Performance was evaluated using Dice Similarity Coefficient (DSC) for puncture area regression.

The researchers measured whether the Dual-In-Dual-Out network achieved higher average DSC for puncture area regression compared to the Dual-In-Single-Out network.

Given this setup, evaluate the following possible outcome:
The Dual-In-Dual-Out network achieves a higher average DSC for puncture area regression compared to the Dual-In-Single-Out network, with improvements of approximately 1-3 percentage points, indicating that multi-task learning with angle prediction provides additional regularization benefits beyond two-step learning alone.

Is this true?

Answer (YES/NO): NO